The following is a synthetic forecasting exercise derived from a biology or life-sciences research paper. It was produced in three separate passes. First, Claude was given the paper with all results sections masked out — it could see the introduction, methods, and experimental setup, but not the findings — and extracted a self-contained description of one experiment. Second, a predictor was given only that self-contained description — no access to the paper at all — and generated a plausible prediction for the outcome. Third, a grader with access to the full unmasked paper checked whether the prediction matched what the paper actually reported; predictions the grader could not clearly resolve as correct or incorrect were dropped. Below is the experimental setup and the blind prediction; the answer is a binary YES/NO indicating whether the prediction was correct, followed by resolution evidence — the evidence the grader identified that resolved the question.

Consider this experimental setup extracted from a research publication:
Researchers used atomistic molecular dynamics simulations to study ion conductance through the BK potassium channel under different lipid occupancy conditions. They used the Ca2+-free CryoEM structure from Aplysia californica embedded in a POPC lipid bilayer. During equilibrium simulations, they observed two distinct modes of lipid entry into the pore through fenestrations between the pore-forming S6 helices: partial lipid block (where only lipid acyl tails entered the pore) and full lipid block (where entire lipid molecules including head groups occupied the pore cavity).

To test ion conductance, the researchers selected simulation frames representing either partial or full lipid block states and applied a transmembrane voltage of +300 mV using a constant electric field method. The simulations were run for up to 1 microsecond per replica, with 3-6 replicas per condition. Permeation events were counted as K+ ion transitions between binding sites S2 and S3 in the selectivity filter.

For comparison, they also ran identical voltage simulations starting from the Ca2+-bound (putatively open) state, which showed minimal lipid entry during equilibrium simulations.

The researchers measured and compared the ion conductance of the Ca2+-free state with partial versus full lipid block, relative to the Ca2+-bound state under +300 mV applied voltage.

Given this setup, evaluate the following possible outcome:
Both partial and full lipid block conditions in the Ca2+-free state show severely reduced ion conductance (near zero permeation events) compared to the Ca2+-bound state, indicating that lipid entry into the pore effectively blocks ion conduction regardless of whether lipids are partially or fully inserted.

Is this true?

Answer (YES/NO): YES